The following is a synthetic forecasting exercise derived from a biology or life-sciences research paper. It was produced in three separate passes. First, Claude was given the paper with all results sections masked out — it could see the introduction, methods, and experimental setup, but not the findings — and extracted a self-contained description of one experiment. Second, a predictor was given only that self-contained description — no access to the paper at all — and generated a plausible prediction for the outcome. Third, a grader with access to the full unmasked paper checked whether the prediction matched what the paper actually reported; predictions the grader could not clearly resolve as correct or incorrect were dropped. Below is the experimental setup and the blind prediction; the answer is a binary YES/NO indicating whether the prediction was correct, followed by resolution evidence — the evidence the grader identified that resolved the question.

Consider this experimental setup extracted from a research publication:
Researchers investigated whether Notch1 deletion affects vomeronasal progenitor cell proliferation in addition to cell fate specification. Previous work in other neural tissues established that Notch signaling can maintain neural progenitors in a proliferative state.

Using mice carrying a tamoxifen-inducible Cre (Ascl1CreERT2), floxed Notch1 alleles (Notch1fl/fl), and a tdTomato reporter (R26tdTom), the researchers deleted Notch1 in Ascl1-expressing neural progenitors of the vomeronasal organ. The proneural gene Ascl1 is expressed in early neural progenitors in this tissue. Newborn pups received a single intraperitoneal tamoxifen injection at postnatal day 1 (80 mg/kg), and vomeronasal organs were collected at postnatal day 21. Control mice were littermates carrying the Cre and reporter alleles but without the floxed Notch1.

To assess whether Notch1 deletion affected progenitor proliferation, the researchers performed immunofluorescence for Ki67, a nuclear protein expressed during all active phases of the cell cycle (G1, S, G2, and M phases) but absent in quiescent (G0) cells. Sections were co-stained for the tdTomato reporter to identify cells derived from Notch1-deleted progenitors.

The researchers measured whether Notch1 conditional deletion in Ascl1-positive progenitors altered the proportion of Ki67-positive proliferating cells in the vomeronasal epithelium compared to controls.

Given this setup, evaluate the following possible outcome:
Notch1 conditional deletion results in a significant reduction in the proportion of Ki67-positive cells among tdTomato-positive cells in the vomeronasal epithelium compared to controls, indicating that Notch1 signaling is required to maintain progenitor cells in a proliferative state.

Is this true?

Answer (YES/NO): NO